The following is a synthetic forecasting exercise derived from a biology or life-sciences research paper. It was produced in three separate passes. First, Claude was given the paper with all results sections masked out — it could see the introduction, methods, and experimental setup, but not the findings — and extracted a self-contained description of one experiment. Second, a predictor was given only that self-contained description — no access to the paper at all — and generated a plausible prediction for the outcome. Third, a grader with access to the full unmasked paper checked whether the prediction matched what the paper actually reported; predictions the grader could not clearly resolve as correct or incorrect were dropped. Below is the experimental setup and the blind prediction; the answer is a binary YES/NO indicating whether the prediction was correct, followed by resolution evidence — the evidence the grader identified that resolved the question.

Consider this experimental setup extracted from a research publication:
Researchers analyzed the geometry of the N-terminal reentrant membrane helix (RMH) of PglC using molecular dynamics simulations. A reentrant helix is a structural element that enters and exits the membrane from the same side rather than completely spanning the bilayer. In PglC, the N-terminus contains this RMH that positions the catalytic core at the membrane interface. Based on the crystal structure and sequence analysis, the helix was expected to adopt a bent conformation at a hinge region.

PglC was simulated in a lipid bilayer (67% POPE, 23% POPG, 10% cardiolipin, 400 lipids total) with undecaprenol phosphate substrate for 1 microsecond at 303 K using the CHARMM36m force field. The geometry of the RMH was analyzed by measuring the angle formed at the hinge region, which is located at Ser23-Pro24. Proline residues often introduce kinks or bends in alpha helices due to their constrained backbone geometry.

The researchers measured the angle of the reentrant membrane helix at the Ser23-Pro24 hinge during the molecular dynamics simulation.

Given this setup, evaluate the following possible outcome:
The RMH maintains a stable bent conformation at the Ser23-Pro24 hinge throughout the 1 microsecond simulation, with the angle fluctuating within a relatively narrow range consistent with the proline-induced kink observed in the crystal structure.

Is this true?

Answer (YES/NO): YES